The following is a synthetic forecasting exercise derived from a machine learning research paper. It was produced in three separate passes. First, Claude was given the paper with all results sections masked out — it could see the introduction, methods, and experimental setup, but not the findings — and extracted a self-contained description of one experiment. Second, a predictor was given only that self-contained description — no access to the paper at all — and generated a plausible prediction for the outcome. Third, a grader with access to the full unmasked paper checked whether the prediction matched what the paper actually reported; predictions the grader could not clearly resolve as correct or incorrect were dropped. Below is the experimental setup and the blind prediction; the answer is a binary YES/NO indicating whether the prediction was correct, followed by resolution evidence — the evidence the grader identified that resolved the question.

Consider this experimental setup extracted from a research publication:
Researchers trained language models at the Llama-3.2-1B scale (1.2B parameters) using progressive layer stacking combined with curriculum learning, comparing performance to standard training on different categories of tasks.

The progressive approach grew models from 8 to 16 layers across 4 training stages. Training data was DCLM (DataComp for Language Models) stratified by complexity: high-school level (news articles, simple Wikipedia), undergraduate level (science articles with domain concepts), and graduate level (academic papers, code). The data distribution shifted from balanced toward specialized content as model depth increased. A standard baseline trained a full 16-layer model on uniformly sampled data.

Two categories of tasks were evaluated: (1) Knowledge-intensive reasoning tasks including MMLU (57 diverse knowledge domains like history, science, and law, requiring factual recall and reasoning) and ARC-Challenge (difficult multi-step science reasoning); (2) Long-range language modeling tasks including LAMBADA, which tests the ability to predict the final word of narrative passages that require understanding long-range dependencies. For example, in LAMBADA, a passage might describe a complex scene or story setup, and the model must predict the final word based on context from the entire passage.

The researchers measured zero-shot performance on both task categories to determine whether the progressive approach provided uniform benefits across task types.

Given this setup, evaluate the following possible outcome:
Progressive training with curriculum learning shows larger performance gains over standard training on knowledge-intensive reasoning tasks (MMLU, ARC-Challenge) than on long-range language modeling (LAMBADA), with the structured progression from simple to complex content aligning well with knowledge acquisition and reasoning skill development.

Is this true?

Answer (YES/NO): YES